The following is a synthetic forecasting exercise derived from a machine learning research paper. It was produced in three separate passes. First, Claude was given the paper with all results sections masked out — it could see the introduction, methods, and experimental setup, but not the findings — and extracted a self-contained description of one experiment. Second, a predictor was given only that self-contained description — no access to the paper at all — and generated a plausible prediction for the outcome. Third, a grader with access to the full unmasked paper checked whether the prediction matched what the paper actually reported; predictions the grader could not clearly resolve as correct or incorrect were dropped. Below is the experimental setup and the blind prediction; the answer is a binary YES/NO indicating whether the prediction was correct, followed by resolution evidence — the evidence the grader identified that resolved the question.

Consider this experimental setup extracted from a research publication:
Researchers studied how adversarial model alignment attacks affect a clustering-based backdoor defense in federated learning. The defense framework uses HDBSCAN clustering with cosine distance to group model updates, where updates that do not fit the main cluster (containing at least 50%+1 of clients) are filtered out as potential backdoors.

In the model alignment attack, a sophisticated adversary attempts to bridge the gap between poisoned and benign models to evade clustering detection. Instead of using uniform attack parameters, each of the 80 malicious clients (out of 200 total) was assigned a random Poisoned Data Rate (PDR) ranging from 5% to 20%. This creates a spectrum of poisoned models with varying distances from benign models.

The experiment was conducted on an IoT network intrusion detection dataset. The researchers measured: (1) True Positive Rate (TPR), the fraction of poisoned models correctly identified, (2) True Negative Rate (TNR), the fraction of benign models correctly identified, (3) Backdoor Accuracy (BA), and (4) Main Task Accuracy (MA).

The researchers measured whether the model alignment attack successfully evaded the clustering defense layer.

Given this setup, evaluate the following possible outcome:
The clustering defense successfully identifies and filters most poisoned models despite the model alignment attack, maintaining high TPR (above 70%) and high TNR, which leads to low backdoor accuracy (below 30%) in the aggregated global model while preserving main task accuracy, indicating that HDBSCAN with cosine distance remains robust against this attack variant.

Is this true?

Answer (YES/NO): NO